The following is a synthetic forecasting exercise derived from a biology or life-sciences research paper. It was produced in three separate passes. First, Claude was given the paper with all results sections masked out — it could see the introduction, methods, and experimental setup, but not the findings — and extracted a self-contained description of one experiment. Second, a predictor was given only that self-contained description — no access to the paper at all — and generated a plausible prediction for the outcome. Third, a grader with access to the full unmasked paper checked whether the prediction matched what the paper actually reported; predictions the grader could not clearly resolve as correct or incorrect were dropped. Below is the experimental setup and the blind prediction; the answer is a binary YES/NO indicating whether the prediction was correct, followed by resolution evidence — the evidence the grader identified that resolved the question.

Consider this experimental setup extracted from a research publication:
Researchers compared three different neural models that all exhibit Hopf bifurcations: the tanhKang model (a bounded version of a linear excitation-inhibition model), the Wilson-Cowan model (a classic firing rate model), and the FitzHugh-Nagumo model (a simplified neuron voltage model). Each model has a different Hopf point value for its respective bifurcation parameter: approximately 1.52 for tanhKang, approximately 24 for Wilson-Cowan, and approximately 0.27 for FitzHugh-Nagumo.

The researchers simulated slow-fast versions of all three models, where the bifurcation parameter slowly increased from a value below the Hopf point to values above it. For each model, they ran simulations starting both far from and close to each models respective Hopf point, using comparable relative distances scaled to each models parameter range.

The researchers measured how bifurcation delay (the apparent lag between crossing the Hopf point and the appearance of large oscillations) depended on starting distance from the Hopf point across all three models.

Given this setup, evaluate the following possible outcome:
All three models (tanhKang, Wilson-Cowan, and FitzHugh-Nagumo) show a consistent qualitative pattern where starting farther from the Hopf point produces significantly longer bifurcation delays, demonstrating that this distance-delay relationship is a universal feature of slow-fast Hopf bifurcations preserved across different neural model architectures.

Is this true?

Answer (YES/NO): YES